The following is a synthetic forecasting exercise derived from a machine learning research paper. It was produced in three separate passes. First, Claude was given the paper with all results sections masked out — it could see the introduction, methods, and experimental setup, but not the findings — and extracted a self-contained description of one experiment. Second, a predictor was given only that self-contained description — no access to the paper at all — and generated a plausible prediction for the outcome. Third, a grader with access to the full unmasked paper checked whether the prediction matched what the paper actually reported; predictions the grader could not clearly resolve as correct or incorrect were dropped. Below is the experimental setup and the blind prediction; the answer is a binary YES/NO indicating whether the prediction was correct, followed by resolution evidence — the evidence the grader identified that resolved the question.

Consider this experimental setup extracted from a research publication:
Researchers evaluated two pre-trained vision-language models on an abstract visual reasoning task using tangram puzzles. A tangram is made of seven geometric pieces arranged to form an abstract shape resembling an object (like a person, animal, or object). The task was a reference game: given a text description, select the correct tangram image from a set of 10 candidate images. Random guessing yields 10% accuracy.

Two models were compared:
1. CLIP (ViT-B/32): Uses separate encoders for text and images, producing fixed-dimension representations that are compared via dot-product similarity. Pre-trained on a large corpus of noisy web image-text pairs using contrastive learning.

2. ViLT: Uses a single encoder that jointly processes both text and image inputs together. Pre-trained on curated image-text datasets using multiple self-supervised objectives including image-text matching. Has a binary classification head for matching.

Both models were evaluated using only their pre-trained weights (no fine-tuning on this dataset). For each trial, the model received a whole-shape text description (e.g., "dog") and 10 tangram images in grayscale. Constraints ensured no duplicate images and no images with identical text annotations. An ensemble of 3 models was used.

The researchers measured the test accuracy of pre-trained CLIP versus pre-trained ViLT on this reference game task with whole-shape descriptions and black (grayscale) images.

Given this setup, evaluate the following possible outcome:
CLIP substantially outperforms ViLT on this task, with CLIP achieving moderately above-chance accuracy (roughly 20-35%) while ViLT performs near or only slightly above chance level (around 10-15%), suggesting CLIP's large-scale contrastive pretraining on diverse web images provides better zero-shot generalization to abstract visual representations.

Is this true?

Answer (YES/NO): NO